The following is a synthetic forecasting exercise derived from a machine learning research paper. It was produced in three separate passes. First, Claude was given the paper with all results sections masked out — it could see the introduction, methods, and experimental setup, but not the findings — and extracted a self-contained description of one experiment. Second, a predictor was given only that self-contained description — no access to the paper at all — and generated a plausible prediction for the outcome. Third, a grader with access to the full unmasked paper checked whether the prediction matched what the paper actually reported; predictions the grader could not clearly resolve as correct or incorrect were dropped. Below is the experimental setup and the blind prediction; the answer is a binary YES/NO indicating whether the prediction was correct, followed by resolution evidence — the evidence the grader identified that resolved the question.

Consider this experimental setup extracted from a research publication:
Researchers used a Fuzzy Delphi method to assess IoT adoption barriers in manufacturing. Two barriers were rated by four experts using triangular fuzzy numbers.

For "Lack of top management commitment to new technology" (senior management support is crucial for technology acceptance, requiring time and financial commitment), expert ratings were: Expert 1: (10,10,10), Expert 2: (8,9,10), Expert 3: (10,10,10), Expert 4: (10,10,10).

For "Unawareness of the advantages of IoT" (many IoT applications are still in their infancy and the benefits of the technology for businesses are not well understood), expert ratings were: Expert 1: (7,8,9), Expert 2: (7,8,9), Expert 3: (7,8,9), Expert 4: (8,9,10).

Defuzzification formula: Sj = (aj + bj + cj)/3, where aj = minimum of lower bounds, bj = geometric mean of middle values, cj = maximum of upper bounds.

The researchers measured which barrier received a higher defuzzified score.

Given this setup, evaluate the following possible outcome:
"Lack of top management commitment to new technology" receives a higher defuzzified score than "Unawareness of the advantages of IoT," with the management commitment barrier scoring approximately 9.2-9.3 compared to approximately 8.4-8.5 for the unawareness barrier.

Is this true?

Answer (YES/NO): YES